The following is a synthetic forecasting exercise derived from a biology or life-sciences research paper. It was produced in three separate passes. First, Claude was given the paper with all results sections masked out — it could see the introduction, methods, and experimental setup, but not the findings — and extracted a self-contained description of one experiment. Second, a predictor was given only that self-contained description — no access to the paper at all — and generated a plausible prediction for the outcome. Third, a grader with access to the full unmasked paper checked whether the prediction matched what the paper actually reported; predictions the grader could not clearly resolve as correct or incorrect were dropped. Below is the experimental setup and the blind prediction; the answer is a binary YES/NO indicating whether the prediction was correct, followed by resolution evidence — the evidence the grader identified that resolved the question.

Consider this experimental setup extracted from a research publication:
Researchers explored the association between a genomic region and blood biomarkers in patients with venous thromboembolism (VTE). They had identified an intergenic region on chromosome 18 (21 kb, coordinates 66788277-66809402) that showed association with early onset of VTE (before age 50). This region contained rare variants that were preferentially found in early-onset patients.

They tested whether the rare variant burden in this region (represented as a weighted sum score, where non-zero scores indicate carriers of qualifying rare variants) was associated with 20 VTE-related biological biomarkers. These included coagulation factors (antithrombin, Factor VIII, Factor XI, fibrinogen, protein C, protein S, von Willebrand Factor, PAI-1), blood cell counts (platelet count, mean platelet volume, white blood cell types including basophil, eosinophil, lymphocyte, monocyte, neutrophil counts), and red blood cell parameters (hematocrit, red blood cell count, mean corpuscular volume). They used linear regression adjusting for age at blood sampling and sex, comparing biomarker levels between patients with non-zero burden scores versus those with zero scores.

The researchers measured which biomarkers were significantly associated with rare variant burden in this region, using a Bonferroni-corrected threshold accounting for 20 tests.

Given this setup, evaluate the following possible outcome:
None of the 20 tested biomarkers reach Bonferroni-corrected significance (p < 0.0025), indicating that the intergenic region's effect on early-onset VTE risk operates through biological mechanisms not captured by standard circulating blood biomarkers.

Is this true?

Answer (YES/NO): NO